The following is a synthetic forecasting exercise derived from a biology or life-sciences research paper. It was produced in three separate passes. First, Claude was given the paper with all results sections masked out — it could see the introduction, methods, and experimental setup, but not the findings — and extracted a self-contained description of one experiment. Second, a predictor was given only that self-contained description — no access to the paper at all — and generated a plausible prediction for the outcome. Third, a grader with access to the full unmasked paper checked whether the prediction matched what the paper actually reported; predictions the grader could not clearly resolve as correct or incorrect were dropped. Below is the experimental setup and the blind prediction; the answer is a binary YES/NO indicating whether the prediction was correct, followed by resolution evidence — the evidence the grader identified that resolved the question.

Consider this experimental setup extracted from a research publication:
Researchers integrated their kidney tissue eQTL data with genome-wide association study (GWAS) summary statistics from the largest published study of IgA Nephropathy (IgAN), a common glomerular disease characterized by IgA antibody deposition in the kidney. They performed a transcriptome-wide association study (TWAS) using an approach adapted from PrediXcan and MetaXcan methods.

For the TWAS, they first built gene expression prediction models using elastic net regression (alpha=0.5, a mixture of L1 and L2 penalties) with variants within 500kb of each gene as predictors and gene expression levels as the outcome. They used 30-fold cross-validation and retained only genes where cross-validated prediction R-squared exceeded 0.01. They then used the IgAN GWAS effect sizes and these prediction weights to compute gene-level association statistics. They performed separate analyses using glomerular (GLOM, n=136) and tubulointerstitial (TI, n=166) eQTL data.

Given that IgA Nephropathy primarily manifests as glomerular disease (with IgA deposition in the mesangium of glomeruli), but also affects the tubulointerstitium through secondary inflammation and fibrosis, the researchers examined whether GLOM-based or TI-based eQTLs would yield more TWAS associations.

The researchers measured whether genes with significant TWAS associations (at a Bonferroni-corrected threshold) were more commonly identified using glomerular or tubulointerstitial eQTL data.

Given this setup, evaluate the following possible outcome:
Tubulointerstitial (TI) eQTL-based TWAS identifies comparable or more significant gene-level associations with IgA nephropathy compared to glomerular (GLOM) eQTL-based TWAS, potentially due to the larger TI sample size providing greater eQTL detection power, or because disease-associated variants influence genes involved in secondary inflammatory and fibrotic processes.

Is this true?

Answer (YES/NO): YES